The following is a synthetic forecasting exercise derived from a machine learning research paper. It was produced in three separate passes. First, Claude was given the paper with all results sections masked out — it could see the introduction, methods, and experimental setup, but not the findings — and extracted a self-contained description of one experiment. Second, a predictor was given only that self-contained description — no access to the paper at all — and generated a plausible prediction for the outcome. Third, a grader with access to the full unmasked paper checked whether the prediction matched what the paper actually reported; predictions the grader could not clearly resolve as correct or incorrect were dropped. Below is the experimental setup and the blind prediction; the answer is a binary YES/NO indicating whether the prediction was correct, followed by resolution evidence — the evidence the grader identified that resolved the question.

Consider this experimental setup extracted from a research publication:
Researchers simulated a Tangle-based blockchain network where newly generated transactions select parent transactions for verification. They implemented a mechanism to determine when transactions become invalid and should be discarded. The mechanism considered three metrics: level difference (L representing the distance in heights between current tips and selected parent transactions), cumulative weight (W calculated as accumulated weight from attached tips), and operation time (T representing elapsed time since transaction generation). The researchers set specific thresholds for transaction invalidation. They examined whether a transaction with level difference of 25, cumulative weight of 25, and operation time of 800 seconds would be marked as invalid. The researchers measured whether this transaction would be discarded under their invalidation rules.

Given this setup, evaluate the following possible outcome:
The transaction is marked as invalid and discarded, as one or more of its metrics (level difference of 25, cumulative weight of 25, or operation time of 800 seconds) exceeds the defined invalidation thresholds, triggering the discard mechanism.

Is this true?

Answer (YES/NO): NO